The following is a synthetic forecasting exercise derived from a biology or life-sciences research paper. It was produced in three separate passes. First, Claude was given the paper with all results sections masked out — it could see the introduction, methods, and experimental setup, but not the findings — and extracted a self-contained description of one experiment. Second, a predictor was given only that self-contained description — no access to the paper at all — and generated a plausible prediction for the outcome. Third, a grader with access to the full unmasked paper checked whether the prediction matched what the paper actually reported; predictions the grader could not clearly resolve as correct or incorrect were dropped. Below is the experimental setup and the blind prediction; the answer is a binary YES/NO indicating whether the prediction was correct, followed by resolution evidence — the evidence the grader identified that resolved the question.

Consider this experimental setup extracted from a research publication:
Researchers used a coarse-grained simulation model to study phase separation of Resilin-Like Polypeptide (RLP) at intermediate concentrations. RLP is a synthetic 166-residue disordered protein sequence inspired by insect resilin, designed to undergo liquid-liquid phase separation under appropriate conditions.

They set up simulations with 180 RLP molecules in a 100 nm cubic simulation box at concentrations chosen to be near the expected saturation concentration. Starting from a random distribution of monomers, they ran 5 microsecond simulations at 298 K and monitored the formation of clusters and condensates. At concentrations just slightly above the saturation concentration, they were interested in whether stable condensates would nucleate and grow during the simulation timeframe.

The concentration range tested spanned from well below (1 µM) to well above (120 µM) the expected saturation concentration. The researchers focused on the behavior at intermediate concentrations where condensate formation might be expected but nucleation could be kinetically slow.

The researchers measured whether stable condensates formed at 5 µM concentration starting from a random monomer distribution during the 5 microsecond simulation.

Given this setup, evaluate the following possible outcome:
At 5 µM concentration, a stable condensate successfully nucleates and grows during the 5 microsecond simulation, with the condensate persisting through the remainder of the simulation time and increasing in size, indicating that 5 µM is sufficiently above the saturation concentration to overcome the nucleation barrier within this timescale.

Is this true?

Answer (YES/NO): NO